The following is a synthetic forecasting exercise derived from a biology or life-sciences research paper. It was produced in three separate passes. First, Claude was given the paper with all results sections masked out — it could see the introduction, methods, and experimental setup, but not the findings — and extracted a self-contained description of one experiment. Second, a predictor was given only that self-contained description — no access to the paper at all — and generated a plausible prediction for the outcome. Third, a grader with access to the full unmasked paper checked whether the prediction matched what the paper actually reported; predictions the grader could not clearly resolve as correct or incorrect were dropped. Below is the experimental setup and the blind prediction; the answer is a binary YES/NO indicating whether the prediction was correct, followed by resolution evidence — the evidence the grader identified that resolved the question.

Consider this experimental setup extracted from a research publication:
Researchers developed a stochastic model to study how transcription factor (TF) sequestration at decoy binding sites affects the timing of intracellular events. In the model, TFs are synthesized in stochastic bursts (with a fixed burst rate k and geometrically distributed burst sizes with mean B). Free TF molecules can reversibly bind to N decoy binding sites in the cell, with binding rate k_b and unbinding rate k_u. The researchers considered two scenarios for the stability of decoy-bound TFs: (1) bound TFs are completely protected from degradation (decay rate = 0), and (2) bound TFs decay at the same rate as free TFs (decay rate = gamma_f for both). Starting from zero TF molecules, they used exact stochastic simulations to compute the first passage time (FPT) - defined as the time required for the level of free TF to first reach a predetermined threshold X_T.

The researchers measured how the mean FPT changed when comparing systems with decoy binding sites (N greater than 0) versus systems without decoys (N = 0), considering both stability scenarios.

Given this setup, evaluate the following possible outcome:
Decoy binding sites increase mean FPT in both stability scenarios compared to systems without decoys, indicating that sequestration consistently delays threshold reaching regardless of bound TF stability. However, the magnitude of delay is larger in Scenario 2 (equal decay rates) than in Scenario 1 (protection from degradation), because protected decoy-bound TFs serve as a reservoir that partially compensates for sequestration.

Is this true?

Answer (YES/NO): YES